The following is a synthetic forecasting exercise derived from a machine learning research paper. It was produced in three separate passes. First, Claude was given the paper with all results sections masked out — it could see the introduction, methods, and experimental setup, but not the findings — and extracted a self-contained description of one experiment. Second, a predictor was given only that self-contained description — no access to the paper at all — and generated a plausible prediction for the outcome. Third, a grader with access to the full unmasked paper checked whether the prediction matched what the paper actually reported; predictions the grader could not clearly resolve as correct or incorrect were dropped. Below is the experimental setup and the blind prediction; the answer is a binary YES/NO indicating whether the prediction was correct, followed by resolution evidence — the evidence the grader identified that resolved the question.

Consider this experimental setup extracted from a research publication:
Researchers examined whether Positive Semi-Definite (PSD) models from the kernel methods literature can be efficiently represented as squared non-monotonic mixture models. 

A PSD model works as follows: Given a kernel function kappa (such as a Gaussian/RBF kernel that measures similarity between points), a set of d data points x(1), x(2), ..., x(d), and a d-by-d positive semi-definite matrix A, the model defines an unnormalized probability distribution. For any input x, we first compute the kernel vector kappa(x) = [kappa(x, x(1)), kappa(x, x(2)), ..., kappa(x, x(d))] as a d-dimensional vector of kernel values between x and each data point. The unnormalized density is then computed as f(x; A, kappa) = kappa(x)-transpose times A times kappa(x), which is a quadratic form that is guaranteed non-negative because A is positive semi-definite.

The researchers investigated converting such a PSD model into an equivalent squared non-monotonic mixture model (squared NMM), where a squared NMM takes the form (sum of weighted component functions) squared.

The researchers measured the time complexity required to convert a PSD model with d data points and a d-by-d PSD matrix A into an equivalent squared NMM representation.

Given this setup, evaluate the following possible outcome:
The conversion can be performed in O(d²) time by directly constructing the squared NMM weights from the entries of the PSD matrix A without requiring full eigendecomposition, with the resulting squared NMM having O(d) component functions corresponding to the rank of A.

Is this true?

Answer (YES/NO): NO